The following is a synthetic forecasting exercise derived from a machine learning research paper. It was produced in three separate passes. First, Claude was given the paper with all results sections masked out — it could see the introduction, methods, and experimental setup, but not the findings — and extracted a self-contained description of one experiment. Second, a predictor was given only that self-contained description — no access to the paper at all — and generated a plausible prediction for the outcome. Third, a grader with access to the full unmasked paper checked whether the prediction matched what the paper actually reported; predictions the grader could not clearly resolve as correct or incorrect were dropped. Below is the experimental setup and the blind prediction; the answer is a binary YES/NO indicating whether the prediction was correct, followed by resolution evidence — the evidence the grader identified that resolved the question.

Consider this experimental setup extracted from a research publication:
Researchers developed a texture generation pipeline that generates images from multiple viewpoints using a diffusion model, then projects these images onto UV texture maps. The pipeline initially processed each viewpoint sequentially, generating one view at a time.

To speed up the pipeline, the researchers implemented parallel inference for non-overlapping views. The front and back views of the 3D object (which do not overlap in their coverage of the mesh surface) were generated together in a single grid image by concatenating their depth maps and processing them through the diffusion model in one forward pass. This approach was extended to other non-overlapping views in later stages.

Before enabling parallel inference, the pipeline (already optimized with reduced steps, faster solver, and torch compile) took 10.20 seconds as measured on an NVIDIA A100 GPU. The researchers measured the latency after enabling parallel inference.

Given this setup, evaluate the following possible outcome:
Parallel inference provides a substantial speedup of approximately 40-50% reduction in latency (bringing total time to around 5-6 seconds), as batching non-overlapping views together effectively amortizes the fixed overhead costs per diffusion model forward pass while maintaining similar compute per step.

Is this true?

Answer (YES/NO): NO